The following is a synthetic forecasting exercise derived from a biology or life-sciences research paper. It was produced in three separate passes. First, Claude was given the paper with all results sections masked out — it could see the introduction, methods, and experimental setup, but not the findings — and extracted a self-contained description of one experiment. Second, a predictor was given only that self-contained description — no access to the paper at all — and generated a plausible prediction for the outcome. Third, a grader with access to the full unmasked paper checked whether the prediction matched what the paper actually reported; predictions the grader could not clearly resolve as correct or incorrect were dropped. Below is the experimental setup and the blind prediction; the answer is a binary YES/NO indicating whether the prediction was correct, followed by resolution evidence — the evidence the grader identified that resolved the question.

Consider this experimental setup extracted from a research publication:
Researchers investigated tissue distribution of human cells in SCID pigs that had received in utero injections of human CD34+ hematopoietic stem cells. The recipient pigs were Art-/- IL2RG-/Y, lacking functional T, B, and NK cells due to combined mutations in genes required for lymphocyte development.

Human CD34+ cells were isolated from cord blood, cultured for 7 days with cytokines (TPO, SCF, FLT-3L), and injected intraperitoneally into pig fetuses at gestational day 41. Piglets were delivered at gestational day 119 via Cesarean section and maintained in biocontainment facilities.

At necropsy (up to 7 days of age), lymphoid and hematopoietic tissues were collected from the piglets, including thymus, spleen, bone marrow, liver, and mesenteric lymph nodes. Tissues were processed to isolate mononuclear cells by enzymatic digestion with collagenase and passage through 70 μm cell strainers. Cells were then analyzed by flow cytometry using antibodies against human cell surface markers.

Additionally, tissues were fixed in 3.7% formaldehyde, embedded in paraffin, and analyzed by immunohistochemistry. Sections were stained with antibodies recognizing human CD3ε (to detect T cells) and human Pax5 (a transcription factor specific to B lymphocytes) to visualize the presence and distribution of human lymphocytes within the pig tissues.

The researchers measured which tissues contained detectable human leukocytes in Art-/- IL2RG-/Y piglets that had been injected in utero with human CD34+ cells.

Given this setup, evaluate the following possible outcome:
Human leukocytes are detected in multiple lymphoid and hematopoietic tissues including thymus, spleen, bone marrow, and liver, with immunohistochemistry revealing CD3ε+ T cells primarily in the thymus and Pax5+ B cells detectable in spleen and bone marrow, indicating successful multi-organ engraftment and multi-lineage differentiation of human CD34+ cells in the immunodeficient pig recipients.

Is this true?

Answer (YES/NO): NO